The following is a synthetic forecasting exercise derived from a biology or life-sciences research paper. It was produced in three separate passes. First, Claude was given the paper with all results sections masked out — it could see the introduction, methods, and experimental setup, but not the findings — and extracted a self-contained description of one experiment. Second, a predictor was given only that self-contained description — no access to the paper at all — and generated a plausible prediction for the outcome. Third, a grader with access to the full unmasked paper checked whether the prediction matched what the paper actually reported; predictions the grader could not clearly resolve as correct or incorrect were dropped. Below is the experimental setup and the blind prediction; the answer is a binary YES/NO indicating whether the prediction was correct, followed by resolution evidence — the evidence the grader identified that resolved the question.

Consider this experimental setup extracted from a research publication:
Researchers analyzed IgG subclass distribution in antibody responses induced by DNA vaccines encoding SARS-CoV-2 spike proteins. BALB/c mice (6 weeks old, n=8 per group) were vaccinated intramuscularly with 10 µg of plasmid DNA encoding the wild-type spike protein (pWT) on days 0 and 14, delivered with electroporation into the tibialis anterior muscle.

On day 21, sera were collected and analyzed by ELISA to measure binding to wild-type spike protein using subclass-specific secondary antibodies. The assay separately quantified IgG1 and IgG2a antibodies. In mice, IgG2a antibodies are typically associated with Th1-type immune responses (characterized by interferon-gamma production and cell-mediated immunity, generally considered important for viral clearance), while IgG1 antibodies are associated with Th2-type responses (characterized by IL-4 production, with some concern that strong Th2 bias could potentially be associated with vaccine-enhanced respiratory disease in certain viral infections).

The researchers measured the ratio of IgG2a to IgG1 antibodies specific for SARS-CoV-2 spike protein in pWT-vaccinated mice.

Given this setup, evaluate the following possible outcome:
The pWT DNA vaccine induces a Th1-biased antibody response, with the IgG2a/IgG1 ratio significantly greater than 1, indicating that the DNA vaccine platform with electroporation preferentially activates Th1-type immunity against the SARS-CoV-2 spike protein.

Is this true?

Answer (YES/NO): YES